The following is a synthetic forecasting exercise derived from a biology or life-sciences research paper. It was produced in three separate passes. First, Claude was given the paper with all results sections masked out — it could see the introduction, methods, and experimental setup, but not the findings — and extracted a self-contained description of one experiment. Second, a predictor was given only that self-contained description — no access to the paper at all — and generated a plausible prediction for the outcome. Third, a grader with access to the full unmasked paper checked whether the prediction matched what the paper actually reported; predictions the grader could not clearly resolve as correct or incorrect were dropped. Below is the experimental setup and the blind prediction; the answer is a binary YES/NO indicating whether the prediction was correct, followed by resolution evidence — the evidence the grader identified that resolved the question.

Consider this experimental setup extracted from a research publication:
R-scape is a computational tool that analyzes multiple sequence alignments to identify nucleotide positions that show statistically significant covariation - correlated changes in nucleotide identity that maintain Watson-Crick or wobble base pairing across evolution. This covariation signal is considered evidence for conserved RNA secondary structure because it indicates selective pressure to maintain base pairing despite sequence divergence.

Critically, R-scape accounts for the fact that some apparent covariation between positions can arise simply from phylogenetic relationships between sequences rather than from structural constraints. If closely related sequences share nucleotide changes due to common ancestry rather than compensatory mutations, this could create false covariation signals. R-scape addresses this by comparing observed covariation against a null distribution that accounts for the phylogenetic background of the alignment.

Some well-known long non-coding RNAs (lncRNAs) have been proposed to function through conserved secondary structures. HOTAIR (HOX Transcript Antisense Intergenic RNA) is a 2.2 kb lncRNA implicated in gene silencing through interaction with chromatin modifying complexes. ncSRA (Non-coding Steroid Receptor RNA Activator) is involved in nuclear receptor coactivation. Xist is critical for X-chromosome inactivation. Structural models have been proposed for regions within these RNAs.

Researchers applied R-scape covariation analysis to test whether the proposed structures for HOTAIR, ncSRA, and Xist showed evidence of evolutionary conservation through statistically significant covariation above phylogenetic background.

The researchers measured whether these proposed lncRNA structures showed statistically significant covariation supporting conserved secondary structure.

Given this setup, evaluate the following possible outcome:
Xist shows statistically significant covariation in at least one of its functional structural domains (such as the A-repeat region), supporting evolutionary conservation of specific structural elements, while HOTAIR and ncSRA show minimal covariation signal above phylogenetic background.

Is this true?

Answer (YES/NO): NO